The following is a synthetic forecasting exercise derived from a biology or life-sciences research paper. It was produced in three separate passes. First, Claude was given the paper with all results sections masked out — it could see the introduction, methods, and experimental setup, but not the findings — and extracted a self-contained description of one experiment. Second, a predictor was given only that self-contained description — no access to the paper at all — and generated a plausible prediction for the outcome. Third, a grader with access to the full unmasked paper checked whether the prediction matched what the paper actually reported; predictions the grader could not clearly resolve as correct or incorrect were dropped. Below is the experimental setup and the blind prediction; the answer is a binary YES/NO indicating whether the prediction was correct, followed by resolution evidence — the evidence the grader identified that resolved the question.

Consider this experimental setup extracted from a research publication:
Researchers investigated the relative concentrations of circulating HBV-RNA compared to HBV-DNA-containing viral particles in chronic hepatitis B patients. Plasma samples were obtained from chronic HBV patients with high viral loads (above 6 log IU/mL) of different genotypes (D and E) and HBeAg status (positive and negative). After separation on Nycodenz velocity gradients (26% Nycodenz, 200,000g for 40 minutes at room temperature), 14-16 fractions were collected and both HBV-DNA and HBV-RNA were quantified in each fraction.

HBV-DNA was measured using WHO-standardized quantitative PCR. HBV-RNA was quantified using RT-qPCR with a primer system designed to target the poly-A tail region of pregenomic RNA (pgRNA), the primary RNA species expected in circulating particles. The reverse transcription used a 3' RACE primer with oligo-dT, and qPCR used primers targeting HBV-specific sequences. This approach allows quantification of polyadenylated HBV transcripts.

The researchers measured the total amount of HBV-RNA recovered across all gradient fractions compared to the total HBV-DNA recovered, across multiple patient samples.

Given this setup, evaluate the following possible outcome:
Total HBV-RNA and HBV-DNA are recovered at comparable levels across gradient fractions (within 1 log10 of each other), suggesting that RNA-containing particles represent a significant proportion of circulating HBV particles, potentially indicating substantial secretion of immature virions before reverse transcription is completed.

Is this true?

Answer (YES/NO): NO